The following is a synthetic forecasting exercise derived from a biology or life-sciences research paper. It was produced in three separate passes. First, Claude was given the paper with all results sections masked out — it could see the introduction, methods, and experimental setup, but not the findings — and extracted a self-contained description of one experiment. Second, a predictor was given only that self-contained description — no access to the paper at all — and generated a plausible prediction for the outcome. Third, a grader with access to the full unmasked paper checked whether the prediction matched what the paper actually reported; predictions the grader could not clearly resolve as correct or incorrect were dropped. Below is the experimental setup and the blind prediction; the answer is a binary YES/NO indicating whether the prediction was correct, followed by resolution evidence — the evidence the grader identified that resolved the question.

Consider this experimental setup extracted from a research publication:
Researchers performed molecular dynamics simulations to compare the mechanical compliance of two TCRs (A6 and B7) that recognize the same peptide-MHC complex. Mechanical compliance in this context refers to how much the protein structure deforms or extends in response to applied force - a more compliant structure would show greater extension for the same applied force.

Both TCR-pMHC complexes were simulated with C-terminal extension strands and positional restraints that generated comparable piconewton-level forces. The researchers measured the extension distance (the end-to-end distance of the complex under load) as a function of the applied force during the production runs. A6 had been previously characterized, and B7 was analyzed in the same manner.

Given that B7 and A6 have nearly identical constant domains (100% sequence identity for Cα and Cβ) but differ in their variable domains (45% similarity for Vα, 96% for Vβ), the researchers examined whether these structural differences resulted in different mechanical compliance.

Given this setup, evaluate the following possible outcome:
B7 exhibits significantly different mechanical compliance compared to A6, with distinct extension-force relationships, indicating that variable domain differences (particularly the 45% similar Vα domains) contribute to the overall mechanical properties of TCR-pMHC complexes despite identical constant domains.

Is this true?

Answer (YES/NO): YES